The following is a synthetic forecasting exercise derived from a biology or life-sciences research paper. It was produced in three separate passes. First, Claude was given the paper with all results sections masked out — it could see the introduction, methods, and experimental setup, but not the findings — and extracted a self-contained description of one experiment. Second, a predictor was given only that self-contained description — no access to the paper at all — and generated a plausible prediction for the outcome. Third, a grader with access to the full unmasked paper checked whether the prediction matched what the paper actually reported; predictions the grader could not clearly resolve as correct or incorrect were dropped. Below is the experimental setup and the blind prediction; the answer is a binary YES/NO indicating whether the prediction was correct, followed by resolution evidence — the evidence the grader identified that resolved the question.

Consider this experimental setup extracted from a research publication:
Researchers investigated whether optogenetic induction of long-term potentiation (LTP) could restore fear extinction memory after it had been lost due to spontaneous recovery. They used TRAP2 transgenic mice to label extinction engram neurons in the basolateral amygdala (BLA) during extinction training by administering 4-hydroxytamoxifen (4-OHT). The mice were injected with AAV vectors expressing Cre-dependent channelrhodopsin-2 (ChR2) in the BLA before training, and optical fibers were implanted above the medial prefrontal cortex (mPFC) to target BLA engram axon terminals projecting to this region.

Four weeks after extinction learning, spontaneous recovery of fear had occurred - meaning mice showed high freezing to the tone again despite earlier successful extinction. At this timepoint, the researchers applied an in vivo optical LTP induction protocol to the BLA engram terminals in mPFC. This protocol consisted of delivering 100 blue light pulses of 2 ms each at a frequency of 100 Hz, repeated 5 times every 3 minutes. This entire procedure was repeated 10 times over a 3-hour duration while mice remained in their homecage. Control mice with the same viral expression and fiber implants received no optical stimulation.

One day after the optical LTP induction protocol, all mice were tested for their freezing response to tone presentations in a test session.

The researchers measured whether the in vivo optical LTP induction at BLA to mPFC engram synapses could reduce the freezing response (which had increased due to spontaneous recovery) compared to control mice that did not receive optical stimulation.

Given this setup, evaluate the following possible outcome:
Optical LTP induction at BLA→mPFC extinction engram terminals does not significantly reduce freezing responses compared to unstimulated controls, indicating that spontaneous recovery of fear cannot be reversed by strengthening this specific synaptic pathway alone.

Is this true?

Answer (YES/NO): NO